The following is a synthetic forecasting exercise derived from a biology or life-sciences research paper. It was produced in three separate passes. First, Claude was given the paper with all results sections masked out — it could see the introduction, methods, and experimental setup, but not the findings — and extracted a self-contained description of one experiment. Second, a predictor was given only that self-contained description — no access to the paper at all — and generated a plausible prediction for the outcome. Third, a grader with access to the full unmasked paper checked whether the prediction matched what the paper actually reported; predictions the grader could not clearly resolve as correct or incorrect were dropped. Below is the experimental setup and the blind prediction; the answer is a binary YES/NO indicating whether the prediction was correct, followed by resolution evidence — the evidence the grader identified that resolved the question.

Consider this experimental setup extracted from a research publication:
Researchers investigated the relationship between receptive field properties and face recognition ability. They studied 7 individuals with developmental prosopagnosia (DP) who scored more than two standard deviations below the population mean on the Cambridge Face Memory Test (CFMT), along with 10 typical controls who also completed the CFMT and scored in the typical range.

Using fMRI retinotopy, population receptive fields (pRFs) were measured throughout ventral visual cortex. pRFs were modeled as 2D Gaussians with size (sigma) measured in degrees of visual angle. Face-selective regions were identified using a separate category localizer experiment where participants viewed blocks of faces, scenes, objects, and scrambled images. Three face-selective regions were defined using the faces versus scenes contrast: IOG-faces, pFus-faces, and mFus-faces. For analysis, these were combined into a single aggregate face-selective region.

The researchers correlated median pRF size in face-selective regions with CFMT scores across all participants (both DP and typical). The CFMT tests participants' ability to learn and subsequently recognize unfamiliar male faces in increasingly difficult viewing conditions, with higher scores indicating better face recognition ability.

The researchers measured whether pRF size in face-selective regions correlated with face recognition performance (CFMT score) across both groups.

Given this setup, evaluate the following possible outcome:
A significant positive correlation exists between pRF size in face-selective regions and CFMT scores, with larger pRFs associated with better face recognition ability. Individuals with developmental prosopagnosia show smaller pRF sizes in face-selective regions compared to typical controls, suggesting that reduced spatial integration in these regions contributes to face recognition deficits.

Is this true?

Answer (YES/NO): YES